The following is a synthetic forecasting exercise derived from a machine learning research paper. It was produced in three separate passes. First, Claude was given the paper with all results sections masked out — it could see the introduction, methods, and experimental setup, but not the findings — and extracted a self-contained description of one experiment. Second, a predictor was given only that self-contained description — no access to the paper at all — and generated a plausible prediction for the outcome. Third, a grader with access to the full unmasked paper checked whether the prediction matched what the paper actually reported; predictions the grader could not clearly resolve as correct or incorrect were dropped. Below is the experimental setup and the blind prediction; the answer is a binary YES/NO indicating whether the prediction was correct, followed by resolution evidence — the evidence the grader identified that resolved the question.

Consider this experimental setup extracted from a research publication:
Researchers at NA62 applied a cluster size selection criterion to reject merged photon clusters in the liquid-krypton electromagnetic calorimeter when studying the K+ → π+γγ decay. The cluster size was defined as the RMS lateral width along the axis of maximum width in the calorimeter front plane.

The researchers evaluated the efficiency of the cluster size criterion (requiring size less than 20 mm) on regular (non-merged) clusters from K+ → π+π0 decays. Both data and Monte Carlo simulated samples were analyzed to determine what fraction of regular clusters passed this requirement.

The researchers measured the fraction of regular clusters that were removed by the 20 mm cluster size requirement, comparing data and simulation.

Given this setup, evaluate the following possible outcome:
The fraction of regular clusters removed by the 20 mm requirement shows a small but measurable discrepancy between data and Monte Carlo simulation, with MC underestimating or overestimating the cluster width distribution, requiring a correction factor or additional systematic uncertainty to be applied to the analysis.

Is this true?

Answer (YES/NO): NO